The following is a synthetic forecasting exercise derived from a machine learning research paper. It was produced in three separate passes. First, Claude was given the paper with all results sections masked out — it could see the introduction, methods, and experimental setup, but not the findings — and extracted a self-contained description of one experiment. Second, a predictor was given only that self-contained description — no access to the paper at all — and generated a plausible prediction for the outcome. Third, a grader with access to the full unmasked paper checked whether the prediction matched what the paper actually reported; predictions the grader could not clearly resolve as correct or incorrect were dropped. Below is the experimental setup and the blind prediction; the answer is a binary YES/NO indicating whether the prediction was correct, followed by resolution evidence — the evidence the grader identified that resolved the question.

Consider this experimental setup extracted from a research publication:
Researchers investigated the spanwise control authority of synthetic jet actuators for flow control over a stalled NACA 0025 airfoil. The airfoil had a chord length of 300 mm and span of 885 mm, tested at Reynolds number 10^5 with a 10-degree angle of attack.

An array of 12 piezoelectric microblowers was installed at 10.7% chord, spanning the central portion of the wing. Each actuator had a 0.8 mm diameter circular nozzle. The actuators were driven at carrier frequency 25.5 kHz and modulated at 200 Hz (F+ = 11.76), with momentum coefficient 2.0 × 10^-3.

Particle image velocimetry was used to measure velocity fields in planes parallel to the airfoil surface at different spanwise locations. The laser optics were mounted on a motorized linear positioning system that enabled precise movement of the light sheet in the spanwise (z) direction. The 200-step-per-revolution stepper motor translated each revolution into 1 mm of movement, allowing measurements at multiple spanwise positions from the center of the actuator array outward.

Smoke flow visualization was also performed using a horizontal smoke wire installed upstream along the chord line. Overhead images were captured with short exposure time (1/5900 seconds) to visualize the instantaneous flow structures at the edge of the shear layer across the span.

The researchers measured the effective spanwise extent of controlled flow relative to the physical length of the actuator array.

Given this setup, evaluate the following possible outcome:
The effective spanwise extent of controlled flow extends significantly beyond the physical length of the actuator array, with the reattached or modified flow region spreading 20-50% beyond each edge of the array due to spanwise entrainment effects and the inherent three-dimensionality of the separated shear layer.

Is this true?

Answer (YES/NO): NO